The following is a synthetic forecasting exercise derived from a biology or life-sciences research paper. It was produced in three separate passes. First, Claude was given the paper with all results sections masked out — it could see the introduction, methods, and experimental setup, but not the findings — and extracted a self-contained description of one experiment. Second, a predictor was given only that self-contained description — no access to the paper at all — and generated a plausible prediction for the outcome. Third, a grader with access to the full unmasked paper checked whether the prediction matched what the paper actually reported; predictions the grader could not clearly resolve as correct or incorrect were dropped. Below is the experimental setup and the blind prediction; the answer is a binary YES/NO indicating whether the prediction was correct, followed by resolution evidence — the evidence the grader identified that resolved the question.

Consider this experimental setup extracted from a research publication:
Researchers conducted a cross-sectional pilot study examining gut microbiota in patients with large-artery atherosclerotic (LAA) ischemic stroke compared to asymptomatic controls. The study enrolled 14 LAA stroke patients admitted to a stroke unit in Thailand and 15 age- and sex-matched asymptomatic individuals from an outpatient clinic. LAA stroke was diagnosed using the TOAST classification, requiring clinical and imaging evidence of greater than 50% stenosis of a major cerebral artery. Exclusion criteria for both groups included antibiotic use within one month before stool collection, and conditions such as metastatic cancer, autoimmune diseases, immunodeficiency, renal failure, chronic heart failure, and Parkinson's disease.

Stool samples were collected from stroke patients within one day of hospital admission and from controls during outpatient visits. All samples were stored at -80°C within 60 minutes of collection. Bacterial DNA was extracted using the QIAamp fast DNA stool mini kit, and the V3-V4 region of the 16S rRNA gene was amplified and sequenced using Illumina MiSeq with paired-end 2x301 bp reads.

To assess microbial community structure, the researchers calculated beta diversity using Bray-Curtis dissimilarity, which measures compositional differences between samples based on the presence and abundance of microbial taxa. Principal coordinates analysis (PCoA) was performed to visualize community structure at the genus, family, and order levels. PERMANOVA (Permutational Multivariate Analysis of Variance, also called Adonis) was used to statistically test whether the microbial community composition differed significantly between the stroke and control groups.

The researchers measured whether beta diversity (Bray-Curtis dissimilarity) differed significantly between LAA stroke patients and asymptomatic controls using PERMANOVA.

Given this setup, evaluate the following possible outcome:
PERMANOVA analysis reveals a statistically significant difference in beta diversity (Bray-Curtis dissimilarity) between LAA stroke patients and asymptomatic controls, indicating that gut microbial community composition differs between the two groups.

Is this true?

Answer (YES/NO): YES